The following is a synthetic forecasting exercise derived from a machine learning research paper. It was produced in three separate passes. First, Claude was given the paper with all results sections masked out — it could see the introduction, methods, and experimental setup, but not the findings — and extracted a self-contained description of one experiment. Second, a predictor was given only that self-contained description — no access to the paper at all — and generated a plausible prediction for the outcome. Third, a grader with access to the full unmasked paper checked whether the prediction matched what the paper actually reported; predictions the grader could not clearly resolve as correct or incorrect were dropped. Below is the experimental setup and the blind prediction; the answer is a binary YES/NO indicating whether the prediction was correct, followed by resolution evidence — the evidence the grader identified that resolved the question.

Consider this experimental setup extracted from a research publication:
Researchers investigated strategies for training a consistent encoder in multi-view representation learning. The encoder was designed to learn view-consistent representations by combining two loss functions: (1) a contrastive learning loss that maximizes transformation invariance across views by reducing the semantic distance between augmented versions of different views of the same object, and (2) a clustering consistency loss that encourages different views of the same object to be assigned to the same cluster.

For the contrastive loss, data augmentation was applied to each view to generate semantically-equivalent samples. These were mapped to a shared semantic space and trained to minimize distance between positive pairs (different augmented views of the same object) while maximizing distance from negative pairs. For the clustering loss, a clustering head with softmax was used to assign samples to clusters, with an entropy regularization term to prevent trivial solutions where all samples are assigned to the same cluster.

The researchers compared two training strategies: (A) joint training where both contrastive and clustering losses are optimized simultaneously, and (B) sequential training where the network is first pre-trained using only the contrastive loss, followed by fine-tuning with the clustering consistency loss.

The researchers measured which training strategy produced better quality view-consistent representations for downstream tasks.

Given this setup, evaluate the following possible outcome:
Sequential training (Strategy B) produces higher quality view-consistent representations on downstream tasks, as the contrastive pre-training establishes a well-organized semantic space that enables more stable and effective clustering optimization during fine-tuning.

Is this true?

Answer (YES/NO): YES